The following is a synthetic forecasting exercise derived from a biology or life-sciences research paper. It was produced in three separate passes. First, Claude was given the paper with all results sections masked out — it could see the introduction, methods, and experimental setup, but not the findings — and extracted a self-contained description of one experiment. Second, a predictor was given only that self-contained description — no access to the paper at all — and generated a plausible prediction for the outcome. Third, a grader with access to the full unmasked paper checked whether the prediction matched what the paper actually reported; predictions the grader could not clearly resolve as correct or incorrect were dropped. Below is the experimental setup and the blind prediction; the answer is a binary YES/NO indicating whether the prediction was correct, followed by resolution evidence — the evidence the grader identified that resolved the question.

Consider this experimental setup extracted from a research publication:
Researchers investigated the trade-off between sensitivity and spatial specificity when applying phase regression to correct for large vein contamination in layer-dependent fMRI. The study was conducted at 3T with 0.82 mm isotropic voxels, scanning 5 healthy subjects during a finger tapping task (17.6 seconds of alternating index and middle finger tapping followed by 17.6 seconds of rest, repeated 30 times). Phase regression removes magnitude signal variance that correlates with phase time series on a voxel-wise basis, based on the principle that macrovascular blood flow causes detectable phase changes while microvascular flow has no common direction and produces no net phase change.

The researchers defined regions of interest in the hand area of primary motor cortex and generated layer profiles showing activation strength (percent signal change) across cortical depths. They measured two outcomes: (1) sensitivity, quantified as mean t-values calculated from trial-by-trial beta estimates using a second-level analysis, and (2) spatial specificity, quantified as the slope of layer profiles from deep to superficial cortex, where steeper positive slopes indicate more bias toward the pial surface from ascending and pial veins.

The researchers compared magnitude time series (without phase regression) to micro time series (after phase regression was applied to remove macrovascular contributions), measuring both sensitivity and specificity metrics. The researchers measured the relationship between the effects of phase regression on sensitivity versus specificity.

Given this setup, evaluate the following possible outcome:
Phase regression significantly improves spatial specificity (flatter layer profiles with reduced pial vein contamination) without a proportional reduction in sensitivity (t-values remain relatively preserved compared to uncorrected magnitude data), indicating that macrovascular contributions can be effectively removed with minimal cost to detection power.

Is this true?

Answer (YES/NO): NO